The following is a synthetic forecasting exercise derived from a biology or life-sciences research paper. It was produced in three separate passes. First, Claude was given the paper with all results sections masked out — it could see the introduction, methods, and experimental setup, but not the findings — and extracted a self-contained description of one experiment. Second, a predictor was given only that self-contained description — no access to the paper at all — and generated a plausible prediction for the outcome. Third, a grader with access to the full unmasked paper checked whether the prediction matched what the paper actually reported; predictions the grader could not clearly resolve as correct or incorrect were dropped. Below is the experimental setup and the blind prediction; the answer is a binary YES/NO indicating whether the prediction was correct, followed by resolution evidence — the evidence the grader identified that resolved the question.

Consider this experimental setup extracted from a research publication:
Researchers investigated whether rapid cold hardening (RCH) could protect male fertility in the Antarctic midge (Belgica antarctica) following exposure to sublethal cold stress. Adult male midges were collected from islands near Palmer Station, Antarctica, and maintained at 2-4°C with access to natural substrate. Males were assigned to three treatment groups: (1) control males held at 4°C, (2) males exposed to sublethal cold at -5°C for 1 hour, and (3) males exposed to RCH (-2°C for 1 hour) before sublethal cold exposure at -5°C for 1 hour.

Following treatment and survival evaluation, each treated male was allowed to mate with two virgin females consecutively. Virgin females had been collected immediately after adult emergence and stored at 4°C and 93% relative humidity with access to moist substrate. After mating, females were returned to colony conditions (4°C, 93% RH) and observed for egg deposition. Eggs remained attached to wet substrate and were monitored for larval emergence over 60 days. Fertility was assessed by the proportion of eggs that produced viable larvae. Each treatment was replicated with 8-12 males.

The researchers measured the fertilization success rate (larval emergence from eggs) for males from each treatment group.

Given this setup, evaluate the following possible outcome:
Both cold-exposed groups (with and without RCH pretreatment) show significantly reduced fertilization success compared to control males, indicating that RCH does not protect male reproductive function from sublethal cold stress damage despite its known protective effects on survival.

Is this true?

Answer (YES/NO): NO